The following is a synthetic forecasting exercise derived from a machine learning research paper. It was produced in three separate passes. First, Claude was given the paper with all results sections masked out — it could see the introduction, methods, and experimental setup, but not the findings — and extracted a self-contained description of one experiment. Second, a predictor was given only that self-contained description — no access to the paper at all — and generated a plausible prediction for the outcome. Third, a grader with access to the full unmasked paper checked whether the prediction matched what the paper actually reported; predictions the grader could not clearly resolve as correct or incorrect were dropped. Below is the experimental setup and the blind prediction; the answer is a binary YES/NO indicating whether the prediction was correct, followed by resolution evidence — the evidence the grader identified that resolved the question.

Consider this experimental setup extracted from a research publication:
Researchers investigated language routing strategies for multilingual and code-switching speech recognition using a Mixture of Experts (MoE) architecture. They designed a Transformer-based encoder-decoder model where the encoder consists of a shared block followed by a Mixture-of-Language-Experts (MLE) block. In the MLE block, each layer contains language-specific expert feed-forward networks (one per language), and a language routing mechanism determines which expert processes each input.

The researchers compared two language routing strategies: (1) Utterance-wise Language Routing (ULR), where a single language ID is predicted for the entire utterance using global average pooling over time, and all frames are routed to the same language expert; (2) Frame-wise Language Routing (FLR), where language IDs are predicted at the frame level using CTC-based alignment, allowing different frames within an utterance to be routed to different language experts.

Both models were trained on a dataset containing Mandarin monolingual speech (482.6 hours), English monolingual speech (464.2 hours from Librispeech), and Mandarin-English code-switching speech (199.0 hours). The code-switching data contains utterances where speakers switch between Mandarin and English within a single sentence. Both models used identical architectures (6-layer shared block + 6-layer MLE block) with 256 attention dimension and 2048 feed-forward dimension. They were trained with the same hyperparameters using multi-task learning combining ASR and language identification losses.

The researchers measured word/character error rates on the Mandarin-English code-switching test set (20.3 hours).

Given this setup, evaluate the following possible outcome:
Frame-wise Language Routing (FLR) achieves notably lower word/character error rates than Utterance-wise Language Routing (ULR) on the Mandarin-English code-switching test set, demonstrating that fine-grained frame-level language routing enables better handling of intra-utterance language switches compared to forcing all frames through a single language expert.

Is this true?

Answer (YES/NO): NO